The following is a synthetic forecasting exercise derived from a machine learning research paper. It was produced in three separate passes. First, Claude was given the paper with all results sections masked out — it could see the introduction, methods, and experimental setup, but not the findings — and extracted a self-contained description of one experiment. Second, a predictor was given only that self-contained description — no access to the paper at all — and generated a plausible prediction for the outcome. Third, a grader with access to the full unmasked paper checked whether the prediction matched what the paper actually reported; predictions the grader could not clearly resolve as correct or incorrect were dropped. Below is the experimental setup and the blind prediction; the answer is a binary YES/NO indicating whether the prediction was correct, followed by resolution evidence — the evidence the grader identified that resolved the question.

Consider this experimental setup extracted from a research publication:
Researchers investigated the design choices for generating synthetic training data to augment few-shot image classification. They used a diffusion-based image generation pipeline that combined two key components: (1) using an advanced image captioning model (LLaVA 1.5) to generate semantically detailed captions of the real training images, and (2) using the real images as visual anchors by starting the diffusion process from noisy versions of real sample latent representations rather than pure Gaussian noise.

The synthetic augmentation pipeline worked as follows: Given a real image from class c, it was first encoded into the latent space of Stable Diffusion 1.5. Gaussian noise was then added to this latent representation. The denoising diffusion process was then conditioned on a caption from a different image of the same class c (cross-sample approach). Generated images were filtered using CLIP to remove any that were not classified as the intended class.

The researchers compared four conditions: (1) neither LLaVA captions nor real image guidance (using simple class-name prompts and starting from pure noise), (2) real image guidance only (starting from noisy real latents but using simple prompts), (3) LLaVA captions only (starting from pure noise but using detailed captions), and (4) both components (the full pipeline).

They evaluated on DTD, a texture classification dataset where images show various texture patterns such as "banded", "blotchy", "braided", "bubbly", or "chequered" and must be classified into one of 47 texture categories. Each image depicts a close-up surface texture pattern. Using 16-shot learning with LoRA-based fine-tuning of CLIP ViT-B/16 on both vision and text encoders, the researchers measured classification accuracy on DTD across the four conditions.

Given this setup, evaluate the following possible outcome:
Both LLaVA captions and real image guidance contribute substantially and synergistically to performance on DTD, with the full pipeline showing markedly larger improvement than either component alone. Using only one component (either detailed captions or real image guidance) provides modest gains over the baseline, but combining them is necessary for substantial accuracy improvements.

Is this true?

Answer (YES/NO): NO